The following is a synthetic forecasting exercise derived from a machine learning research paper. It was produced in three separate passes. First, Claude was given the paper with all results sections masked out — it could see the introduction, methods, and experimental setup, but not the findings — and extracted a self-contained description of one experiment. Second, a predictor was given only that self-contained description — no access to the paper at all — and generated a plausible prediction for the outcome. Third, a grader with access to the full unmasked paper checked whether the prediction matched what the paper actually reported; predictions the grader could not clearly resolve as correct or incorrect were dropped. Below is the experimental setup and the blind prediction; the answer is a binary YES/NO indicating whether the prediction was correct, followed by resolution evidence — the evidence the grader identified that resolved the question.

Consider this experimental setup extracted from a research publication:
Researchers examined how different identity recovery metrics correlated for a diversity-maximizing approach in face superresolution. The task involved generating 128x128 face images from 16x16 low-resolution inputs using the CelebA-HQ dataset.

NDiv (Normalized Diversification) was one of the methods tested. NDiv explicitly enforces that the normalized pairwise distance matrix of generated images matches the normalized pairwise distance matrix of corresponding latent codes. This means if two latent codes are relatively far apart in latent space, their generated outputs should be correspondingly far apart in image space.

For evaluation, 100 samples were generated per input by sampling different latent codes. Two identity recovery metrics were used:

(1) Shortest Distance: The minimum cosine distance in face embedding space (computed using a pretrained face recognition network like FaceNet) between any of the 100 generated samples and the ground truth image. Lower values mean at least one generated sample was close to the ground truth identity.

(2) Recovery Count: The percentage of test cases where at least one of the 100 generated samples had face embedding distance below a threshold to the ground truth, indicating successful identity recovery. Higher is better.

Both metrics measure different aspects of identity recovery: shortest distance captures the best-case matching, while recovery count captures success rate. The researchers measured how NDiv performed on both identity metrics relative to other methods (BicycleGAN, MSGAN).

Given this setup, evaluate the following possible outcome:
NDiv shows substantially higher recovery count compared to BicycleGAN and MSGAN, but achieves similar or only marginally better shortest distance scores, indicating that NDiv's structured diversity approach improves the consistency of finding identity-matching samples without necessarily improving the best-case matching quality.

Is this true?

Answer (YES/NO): NO